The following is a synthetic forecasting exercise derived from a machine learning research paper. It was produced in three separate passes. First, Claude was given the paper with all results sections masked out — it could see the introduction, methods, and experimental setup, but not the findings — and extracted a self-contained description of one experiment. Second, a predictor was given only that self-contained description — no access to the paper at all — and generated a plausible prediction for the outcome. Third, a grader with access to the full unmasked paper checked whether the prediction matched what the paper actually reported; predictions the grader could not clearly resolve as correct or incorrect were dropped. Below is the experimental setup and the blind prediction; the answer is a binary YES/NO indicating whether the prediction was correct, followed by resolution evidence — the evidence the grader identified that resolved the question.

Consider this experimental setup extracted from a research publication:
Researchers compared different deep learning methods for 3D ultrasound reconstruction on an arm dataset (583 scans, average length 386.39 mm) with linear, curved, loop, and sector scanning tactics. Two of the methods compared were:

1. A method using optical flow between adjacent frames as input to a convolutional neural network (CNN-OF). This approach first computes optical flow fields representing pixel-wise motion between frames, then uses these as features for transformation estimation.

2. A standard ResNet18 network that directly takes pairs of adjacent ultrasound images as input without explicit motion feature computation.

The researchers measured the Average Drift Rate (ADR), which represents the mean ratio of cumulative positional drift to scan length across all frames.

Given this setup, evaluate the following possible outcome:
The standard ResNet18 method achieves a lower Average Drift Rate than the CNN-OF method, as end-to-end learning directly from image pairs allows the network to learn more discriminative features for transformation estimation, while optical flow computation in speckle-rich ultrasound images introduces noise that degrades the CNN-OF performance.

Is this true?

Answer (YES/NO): YES